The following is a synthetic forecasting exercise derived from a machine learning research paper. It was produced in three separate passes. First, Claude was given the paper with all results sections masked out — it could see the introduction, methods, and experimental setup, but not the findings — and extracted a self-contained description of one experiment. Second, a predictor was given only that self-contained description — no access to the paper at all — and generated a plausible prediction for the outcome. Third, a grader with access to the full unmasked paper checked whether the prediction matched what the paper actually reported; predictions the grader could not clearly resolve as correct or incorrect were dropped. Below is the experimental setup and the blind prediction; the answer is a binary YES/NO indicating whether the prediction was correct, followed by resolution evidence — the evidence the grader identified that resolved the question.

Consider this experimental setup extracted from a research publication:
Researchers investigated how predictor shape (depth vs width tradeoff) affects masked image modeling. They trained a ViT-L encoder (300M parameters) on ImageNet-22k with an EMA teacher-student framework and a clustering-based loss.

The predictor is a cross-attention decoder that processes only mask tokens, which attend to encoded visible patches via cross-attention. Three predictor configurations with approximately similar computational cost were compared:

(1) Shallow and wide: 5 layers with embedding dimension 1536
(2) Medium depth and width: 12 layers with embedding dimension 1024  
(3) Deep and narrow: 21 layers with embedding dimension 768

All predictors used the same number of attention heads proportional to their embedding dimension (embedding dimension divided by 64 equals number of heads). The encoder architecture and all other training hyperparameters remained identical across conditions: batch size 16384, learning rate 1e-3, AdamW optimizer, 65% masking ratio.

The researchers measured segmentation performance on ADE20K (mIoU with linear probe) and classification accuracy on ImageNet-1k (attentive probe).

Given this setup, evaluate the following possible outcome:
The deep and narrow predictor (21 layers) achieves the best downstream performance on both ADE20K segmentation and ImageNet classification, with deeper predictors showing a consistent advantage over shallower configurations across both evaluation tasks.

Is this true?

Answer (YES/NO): NO